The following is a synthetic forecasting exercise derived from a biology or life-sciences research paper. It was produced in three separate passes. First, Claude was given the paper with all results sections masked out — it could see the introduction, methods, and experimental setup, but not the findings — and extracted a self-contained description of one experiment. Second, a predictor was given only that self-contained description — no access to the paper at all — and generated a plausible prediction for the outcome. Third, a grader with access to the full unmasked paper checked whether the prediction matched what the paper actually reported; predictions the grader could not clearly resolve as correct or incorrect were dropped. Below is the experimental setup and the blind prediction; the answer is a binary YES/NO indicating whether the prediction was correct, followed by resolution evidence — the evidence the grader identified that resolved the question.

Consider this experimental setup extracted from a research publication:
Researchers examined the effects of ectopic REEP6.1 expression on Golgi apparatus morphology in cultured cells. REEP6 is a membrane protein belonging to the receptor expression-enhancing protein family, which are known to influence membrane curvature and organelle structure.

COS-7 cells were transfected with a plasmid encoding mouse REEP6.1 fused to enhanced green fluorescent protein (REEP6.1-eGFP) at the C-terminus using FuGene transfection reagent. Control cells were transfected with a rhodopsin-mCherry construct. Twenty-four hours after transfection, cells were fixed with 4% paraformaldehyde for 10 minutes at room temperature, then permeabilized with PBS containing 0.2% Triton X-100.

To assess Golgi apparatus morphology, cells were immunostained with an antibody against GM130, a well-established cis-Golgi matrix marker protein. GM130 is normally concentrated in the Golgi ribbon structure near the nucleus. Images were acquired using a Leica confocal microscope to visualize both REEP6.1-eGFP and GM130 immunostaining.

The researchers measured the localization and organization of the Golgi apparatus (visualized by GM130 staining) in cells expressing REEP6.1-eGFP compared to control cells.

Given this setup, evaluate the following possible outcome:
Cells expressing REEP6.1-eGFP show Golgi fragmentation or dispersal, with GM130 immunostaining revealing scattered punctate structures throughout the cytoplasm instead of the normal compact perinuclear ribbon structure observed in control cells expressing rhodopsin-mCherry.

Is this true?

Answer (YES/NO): YES